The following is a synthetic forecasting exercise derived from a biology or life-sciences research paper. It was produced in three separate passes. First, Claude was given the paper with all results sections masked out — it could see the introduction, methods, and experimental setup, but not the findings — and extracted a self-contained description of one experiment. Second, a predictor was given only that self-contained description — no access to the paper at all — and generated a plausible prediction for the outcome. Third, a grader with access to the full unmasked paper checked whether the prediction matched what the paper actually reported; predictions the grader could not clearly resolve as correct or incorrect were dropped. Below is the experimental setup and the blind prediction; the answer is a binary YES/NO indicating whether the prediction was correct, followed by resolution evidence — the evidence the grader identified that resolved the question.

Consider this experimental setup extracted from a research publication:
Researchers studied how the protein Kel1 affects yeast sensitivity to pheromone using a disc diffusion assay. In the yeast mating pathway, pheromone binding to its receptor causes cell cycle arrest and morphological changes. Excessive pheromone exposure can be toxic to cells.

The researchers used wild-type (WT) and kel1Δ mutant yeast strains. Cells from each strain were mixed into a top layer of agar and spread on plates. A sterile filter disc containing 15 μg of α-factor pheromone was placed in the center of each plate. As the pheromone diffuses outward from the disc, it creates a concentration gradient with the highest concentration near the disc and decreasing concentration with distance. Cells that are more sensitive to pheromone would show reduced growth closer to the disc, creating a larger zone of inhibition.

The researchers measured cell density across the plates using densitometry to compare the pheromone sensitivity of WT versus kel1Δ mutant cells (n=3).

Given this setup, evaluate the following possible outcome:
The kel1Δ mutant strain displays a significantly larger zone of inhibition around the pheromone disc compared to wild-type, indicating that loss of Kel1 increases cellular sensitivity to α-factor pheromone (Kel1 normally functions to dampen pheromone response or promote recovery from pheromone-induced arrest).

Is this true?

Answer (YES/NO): NO